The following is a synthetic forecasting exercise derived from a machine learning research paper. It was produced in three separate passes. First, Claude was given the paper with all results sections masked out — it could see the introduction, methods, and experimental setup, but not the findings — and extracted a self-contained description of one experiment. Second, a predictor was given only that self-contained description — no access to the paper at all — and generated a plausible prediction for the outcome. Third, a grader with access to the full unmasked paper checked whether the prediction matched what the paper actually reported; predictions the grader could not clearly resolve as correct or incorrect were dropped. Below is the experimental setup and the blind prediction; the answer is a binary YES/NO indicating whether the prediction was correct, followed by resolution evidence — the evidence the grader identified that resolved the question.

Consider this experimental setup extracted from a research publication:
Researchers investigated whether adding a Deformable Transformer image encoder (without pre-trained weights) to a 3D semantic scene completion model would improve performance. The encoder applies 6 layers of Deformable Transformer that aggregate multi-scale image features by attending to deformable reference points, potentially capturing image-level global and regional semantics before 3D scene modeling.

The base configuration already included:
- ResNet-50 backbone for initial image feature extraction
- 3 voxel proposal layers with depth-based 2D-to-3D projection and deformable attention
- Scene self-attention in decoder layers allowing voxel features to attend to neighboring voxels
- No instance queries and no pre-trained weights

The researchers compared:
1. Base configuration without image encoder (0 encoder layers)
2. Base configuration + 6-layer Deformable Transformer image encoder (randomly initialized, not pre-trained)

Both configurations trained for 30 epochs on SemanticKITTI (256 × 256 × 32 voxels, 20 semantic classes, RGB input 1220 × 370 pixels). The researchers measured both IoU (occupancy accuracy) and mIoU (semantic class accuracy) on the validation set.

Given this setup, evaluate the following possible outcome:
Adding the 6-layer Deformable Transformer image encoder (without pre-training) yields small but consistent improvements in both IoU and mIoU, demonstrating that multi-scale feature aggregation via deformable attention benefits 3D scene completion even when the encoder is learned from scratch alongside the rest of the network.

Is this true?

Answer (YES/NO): YES